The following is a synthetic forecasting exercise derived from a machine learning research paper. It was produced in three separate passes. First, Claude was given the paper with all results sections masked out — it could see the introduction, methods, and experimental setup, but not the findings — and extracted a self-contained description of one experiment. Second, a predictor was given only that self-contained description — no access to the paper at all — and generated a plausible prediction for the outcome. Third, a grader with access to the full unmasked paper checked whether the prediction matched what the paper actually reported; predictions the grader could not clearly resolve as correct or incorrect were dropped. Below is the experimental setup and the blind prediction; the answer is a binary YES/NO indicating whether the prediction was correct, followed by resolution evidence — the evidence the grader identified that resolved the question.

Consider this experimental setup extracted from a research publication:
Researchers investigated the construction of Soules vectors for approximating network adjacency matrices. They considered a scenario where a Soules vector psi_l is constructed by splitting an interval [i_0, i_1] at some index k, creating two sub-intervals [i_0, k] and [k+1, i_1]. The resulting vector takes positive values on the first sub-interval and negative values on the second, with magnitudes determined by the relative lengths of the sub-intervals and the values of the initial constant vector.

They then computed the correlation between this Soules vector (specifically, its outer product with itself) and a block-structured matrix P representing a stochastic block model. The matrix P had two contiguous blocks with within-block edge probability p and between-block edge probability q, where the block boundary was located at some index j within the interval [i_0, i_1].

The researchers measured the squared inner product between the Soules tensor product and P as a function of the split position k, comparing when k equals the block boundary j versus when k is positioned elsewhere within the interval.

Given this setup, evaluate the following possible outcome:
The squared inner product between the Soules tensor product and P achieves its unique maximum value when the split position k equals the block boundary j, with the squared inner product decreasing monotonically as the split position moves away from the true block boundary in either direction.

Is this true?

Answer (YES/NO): NO